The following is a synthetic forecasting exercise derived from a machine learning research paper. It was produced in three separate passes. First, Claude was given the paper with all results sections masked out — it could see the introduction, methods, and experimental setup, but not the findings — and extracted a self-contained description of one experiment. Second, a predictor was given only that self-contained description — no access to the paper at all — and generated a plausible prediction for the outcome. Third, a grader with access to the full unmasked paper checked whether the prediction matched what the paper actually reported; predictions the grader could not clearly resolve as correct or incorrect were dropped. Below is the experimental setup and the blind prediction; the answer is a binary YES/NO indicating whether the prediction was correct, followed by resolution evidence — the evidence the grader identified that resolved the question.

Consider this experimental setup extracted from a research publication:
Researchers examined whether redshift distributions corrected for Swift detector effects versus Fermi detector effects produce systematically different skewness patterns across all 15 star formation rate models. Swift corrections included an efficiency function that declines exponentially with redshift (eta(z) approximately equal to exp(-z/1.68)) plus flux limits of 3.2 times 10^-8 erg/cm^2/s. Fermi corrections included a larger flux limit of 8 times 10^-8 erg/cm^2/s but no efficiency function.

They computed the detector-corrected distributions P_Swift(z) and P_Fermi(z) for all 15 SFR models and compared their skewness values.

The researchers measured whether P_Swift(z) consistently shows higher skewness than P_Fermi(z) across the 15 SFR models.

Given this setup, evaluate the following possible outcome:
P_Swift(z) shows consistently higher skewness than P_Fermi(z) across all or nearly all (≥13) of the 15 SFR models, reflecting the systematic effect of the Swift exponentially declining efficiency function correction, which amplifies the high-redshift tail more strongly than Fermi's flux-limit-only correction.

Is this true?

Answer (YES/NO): YES